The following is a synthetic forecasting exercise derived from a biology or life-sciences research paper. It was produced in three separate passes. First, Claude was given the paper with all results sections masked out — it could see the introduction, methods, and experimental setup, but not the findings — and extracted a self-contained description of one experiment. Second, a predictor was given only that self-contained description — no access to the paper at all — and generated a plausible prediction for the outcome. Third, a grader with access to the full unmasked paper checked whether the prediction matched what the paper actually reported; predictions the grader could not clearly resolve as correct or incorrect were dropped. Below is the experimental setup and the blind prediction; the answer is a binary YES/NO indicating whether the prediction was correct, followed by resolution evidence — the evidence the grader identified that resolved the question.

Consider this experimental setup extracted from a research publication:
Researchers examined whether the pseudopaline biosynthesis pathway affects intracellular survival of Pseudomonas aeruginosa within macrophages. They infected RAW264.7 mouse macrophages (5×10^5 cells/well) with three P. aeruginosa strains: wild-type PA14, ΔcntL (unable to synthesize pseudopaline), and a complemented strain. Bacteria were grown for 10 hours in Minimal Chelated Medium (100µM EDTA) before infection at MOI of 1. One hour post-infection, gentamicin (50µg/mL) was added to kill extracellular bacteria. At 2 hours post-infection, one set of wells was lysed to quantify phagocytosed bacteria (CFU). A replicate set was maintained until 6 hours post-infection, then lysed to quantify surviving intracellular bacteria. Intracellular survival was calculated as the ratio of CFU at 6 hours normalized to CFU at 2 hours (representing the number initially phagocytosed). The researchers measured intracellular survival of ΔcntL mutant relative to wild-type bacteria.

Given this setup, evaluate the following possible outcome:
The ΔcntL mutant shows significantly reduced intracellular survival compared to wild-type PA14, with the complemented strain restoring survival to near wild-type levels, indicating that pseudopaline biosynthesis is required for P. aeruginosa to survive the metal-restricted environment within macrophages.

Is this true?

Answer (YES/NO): NO